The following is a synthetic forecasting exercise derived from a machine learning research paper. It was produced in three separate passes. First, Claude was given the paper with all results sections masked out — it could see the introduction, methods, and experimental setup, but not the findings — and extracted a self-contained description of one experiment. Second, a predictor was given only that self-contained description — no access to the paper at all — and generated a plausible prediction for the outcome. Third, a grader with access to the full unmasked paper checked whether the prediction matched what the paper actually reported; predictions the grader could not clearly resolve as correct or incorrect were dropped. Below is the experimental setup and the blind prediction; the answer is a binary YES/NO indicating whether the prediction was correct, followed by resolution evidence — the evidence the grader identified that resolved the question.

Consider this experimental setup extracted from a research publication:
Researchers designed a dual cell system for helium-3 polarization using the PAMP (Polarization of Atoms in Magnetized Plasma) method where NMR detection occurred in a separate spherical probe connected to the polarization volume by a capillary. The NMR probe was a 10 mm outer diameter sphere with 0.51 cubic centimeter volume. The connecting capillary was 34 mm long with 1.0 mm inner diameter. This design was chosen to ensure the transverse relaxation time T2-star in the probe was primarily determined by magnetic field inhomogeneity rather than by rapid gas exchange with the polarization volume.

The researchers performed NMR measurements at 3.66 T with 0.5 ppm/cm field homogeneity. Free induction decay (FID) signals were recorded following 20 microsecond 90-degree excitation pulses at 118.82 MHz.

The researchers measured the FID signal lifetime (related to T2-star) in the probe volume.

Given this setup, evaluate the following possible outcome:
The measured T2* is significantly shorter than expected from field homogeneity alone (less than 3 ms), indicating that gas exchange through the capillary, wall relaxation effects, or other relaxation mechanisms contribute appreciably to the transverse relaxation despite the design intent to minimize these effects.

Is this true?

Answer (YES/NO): NO